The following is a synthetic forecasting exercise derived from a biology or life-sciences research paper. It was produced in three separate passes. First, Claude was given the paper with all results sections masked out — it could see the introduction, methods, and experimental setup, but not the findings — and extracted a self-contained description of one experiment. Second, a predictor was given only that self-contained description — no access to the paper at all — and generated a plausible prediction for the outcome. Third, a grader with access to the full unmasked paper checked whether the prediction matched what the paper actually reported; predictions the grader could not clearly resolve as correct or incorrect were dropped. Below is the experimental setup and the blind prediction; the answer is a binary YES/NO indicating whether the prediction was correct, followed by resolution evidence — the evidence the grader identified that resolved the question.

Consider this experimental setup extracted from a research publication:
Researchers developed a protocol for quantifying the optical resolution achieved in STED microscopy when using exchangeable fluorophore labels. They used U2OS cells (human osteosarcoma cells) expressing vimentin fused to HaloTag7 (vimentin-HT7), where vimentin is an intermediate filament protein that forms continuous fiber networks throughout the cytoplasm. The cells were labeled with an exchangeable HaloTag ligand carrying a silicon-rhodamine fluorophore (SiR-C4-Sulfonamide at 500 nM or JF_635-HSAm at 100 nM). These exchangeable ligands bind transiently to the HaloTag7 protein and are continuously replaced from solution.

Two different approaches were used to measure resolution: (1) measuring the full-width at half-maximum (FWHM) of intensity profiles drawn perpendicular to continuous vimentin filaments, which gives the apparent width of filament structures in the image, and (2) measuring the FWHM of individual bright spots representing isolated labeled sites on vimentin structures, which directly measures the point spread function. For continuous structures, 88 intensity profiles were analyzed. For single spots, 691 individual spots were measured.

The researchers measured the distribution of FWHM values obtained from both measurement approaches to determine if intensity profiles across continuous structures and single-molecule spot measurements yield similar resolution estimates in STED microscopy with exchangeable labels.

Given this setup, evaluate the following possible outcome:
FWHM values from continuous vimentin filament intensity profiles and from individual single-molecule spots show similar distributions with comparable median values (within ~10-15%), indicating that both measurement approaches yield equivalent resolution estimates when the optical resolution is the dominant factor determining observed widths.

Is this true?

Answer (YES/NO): NO